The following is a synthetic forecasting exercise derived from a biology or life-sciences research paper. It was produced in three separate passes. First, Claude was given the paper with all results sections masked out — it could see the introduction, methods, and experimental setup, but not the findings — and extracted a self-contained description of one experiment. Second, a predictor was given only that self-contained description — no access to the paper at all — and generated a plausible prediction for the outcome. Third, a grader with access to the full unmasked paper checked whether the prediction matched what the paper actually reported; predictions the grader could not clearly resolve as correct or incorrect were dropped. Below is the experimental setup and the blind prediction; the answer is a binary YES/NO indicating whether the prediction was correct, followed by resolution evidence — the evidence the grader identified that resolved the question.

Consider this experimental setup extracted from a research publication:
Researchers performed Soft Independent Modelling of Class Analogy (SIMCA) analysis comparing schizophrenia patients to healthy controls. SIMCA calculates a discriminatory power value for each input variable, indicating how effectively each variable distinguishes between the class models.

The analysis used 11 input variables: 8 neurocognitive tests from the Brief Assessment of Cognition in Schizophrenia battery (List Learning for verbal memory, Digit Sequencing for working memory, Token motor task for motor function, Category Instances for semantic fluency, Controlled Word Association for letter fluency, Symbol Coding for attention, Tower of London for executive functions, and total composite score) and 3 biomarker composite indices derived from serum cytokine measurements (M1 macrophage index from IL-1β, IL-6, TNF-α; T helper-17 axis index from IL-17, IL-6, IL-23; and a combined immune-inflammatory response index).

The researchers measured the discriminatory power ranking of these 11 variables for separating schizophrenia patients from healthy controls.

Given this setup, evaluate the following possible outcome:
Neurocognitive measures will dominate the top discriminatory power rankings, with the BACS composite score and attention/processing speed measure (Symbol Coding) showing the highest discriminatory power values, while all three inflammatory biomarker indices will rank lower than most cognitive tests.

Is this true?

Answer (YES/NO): NO